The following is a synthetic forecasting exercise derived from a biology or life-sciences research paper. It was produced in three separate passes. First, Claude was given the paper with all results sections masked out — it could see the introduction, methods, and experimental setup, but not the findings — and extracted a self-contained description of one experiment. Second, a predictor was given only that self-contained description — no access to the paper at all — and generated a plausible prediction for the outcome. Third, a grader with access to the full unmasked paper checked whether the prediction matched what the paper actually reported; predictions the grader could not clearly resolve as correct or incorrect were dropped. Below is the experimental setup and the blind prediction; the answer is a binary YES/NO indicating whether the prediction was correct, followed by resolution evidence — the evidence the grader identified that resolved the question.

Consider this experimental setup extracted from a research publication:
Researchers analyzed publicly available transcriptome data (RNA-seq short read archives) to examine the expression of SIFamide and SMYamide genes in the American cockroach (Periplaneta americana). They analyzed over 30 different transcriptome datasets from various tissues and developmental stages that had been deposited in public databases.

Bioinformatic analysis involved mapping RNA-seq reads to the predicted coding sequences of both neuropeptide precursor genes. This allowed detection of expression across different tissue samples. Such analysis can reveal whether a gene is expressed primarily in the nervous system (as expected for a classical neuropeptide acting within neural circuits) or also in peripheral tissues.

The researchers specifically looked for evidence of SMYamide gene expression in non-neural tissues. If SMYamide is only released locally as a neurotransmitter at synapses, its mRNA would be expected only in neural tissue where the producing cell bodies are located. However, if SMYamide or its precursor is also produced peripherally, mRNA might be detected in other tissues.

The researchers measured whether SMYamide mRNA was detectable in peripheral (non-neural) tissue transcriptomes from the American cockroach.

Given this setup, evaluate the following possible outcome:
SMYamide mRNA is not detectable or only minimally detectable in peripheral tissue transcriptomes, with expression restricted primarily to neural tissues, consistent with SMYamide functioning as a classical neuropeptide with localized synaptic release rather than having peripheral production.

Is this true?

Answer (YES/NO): NO